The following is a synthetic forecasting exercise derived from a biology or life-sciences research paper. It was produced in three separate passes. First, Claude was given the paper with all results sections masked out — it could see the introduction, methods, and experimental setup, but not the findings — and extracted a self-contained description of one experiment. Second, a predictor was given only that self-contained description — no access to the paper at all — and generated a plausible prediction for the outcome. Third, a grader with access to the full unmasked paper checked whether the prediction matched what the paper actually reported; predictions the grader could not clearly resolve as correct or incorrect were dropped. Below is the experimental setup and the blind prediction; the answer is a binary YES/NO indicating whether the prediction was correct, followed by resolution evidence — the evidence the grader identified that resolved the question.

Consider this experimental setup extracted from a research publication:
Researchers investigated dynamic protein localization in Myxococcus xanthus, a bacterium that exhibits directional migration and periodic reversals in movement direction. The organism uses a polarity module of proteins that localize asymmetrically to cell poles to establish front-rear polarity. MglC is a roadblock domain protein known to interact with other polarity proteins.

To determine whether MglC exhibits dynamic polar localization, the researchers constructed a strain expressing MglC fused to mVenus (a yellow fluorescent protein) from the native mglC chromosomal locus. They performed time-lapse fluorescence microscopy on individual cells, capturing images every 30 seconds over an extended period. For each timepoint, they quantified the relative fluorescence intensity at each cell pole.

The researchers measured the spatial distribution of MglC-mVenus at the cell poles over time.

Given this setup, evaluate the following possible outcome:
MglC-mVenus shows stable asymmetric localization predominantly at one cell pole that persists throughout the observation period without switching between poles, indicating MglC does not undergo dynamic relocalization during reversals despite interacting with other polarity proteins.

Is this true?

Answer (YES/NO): NO